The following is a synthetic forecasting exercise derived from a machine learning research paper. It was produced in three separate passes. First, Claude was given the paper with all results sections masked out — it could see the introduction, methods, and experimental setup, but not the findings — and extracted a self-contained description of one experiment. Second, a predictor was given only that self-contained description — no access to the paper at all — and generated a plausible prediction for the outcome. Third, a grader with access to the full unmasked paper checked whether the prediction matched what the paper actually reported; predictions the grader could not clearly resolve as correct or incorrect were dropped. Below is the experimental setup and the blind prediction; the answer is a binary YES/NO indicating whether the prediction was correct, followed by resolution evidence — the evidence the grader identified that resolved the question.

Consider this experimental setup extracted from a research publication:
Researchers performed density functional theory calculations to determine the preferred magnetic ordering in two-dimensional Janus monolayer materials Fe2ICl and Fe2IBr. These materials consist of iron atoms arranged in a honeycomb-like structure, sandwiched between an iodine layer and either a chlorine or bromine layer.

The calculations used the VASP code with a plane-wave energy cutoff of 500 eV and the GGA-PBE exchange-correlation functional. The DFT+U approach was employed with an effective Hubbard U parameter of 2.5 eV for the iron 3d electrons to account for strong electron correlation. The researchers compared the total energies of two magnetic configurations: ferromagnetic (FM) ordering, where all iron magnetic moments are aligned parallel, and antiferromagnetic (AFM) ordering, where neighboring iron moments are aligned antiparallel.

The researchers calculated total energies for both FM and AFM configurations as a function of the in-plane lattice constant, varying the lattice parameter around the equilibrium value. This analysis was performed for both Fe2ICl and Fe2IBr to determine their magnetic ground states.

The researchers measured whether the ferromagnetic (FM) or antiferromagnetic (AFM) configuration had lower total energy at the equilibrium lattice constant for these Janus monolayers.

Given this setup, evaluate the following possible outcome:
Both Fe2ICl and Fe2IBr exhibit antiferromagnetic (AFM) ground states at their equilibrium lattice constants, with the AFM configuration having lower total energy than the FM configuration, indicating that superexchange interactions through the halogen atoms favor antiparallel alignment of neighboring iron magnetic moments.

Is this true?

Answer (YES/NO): NO